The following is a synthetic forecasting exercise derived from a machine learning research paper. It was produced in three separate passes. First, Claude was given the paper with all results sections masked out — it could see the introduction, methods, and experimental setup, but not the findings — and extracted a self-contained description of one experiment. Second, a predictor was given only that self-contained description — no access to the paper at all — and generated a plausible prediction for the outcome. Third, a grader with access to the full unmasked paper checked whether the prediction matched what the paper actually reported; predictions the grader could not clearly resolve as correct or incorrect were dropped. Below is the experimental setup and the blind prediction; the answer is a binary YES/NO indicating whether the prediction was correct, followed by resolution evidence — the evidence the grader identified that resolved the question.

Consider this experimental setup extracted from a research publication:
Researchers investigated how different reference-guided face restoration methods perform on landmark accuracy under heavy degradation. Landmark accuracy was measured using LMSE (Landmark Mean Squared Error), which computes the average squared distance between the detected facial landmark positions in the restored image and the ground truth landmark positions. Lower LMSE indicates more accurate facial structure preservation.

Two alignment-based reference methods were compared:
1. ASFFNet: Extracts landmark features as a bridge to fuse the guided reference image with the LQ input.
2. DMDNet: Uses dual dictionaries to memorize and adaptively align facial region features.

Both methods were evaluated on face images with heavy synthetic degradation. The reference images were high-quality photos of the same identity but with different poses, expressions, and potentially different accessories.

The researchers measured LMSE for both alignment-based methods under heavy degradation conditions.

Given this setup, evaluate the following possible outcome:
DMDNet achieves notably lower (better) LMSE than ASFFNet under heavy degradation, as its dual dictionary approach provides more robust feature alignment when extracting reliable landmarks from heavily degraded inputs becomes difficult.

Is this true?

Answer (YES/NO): YES